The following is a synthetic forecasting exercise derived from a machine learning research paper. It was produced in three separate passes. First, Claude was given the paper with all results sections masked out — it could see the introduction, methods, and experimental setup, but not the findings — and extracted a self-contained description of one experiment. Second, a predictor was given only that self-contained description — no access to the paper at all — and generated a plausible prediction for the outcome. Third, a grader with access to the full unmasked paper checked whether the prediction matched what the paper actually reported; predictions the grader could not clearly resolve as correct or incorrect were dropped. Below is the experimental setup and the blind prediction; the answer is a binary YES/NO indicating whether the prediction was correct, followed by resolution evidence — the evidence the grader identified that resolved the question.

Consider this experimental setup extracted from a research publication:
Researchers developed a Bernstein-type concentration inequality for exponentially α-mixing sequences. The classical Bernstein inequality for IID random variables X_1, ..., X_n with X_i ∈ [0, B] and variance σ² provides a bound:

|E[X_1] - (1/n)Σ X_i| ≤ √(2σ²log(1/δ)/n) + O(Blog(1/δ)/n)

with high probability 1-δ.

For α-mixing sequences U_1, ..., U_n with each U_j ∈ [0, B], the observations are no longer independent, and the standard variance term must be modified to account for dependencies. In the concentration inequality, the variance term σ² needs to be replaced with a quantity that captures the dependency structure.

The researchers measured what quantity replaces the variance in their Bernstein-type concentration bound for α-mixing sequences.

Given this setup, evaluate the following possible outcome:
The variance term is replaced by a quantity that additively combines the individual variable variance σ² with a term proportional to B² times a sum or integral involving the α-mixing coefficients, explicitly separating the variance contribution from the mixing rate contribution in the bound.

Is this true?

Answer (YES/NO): NO